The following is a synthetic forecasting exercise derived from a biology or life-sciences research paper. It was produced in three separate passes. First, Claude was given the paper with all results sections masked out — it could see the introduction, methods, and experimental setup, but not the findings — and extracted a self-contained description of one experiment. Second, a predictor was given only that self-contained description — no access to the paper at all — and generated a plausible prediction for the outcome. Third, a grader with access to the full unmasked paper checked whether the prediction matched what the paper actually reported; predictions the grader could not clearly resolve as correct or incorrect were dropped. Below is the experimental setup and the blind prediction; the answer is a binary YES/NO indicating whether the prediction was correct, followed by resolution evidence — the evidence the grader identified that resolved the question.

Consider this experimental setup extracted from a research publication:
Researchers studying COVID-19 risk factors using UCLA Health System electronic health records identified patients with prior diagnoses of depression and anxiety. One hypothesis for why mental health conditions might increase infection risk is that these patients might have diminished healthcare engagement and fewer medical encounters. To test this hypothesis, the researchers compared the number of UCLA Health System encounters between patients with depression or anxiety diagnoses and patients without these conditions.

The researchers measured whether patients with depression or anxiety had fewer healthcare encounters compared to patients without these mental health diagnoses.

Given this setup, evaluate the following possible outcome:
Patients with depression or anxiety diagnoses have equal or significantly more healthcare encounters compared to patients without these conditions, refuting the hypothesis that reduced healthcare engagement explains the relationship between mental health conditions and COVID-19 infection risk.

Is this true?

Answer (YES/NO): YES